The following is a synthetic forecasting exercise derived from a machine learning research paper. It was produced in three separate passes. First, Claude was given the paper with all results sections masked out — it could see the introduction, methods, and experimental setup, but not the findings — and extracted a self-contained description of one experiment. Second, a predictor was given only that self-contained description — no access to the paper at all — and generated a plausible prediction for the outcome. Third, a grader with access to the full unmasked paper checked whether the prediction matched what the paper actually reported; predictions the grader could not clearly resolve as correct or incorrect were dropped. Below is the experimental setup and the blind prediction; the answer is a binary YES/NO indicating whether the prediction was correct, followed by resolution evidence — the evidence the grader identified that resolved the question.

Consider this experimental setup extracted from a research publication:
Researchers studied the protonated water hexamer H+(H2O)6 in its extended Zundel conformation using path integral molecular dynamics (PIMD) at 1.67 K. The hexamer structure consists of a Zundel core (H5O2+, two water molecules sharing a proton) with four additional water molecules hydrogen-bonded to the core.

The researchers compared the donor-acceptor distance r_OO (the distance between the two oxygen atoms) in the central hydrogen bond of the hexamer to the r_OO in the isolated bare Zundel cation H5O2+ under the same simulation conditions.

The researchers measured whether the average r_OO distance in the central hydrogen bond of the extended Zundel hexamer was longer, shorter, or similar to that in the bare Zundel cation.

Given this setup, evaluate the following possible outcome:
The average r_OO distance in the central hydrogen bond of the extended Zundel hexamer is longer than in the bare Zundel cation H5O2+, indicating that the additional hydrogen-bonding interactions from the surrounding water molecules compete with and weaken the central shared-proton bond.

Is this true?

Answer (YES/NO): YES